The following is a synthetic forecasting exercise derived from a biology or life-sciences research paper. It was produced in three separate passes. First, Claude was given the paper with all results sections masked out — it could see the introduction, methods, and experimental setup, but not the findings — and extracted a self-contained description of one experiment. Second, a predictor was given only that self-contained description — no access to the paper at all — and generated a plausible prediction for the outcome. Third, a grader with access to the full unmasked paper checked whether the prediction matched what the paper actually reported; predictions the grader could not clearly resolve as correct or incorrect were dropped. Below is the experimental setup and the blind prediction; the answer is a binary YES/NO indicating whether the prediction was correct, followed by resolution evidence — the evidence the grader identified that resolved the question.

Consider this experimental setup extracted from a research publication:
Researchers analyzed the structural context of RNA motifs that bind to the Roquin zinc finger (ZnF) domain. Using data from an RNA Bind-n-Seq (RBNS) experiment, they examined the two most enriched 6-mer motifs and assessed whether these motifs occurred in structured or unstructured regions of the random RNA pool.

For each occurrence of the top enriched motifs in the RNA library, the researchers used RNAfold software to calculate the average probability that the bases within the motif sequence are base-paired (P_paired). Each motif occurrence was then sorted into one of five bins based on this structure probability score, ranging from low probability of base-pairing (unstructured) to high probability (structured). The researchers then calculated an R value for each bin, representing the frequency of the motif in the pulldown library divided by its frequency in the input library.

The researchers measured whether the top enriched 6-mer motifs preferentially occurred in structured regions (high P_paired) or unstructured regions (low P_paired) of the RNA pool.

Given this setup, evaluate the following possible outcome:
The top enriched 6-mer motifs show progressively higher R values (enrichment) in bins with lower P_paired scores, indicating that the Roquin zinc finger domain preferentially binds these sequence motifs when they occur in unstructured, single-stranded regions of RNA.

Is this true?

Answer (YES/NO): YES